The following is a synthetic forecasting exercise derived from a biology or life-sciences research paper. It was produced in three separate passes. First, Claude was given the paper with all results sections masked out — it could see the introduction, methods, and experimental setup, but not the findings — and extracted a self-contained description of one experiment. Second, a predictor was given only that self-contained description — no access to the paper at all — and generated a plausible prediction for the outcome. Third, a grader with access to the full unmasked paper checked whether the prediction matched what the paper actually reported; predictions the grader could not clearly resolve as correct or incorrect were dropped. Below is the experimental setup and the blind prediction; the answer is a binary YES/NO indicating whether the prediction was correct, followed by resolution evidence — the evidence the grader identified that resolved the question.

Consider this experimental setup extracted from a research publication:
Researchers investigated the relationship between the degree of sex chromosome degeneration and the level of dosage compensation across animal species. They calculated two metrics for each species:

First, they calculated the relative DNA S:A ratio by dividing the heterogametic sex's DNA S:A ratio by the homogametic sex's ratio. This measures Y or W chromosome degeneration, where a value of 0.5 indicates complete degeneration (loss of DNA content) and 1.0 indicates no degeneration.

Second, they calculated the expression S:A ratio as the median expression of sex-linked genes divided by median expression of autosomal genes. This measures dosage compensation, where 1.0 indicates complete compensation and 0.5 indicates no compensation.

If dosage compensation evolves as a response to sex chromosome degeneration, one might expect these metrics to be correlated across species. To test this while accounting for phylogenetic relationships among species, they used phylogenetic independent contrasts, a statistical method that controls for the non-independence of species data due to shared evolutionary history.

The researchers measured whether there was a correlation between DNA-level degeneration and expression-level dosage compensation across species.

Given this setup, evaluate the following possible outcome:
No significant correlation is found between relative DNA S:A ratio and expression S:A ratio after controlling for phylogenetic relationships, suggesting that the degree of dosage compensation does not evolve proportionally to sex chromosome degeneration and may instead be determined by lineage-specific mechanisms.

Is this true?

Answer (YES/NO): NO